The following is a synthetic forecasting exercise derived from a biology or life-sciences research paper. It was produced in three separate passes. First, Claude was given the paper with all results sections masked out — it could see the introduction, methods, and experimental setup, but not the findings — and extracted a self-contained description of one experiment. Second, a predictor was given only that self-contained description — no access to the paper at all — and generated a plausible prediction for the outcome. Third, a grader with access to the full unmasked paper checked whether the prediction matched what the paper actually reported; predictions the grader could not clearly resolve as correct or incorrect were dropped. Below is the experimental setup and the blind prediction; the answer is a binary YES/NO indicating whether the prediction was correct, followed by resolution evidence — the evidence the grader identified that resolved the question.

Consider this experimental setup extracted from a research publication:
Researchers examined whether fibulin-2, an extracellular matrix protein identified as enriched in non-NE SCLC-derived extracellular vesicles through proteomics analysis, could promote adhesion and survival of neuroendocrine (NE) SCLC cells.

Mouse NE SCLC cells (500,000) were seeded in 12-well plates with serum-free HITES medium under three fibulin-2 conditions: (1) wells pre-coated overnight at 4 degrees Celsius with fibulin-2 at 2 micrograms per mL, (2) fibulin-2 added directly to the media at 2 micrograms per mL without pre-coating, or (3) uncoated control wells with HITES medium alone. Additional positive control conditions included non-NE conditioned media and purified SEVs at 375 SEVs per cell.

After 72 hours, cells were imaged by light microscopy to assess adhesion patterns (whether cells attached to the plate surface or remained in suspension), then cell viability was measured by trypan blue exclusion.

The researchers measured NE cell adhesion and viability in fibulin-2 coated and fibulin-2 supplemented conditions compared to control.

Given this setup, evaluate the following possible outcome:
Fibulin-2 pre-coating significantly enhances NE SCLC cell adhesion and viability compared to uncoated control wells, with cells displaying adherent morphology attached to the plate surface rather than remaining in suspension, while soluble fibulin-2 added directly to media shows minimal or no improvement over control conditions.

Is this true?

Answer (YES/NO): NO